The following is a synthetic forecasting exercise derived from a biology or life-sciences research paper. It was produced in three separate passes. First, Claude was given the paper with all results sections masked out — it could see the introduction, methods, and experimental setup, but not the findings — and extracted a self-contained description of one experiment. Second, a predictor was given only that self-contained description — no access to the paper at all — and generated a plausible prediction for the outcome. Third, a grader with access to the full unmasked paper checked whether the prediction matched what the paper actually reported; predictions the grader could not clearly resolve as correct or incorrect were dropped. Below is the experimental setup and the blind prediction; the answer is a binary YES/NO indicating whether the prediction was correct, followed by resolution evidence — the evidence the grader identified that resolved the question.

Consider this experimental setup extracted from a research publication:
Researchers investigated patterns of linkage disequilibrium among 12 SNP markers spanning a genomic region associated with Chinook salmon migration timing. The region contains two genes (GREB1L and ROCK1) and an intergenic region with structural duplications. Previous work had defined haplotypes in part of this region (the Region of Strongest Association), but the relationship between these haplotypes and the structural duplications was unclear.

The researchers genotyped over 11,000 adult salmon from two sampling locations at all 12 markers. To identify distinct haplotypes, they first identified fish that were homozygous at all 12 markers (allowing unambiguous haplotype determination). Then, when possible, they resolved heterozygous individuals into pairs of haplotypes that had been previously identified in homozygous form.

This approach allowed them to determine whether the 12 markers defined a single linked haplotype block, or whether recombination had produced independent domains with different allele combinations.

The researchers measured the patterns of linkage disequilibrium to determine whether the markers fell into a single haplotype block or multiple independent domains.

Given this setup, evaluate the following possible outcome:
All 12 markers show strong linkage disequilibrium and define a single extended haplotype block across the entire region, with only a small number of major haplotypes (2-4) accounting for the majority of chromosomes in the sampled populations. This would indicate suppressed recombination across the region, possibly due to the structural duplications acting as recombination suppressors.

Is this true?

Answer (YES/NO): NO